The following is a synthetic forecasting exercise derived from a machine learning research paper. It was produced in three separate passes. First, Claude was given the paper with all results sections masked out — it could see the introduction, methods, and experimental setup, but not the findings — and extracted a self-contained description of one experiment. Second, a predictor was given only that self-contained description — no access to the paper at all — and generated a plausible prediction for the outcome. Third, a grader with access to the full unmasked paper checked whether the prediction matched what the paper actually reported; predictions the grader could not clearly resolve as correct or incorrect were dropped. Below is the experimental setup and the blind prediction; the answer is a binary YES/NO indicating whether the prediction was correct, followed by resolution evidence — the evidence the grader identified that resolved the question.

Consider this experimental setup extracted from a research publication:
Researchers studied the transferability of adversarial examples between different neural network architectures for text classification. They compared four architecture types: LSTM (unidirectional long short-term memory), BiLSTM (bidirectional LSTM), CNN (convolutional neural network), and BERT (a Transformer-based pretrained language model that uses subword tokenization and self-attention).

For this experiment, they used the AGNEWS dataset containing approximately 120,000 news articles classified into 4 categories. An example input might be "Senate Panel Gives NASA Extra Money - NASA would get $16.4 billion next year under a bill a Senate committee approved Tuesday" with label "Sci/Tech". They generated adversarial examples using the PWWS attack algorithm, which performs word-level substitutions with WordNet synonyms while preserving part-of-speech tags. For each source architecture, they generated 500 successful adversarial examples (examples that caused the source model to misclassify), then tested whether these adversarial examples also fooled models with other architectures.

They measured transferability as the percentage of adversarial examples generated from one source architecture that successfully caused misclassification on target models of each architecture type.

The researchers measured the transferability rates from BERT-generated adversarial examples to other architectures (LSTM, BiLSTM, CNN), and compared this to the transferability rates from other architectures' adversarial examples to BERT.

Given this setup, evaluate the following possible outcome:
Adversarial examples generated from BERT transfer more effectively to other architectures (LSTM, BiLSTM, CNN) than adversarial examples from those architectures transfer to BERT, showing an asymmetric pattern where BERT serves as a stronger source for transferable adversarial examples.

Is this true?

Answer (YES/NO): YES